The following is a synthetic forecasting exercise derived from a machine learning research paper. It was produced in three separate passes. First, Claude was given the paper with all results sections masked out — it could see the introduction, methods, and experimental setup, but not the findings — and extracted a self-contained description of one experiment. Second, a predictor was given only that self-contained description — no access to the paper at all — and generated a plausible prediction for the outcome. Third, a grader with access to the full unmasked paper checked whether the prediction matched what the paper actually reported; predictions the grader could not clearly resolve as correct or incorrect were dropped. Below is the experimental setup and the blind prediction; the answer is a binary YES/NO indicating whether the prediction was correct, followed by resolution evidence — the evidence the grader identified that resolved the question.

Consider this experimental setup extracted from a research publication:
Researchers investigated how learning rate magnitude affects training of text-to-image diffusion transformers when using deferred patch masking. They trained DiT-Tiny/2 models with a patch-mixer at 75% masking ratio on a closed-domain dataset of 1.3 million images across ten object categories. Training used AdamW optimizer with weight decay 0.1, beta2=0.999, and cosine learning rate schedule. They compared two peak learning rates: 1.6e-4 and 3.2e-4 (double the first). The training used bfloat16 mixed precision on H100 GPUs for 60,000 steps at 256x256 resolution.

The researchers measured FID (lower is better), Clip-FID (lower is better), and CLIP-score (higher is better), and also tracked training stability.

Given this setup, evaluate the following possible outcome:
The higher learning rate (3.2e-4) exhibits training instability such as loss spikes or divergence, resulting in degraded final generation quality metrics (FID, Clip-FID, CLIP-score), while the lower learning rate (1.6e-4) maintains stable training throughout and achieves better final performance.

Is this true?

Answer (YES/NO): NO